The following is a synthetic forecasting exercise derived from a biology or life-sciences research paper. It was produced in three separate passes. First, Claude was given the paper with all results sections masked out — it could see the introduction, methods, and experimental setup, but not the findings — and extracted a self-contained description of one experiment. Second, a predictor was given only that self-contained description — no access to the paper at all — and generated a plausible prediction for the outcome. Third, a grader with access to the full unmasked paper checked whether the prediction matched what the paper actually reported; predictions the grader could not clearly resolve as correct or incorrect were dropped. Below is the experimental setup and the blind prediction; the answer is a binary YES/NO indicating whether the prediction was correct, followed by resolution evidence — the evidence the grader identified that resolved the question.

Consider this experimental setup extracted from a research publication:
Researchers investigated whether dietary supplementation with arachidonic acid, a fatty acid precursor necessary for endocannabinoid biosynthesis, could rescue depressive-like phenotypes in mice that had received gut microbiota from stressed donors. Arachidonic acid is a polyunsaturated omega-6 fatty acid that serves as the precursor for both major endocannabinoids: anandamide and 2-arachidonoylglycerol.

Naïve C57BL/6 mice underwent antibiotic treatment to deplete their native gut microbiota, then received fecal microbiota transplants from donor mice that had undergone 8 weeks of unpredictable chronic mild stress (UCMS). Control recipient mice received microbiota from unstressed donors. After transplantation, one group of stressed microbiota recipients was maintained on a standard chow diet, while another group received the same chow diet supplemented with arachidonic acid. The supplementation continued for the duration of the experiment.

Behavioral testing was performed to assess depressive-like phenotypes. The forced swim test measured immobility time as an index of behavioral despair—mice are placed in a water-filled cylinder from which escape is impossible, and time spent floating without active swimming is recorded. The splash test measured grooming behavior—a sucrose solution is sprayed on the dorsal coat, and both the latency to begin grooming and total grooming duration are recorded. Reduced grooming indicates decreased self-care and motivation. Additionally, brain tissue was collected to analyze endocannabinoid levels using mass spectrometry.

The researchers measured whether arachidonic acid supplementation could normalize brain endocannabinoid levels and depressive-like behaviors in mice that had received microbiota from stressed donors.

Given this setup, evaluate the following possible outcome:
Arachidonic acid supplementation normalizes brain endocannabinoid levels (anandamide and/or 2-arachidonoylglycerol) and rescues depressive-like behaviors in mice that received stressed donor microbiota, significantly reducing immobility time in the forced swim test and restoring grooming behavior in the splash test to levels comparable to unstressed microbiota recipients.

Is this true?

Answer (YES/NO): NO